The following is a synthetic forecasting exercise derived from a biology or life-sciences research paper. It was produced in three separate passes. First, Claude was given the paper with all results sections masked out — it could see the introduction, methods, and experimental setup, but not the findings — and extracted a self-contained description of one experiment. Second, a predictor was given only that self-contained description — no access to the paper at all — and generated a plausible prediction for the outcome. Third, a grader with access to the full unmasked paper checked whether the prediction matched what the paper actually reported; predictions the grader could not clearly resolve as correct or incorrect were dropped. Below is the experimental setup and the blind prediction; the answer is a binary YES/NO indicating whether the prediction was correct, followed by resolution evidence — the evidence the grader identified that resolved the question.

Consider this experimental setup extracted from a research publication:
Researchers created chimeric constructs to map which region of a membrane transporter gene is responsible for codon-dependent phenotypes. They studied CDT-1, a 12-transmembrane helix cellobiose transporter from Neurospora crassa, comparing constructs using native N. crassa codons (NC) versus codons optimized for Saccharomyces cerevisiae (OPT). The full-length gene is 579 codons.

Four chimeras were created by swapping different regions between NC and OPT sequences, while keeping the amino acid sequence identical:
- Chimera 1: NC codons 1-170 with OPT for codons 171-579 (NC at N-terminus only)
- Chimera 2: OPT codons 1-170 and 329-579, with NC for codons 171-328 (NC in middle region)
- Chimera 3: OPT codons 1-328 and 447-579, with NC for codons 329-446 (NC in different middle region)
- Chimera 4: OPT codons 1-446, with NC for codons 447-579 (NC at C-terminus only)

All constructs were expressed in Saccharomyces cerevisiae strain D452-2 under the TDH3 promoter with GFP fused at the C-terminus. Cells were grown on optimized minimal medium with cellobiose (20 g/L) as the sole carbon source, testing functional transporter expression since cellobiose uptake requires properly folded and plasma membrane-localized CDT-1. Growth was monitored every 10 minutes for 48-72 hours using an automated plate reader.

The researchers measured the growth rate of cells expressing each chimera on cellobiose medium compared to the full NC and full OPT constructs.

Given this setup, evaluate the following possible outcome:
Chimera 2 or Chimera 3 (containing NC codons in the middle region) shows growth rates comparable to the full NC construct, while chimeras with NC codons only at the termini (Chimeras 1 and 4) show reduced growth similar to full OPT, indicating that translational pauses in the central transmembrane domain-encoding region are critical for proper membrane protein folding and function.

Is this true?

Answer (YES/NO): NO